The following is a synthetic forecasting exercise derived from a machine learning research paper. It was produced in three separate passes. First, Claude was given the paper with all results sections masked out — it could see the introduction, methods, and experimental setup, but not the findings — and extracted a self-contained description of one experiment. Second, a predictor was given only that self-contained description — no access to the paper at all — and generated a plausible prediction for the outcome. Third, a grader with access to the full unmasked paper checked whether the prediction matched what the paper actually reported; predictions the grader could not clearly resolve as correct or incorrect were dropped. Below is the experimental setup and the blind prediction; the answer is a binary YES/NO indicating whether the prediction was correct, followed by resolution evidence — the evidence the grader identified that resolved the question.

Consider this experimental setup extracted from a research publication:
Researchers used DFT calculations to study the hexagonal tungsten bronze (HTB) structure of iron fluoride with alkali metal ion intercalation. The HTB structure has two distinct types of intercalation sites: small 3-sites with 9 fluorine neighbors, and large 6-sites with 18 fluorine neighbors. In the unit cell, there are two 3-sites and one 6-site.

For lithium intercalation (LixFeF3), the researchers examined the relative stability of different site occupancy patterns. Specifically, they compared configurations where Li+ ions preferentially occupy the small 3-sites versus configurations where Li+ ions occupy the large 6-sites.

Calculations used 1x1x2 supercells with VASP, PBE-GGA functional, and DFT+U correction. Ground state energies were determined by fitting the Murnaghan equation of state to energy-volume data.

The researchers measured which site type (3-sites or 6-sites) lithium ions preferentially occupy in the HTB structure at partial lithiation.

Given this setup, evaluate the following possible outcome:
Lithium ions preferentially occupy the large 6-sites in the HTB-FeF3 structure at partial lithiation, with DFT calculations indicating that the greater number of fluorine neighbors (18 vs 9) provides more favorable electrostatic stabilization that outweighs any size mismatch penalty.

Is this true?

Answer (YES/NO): NO